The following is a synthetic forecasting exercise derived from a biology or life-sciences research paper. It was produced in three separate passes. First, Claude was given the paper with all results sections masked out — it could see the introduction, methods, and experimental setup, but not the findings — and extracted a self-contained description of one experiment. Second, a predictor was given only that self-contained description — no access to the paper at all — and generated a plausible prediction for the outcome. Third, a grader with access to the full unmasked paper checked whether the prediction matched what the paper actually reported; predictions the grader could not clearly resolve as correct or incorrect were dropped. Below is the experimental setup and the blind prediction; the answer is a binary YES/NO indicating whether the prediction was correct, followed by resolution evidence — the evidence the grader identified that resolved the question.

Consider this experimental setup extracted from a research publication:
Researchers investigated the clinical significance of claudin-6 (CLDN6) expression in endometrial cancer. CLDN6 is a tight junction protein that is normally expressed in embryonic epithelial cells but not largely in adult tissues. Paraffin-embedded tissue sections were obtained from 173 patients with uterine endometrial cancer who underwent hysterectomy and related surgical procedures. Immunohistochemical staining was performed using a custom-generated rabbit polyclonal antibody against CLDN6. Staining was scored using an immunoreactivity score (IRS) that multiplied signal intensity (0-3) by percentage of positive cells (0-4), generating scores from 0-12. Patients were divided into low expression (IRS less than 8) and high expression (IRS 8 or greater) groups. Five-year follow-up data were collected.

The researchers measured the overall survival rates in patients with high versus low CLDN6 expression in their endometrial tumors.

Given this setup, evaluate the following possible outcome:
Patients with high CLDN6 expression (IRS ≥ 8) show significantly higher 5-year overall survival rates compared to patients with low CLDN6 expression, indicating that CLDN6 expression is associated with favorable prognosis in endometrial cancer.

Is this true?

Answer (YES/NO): NO